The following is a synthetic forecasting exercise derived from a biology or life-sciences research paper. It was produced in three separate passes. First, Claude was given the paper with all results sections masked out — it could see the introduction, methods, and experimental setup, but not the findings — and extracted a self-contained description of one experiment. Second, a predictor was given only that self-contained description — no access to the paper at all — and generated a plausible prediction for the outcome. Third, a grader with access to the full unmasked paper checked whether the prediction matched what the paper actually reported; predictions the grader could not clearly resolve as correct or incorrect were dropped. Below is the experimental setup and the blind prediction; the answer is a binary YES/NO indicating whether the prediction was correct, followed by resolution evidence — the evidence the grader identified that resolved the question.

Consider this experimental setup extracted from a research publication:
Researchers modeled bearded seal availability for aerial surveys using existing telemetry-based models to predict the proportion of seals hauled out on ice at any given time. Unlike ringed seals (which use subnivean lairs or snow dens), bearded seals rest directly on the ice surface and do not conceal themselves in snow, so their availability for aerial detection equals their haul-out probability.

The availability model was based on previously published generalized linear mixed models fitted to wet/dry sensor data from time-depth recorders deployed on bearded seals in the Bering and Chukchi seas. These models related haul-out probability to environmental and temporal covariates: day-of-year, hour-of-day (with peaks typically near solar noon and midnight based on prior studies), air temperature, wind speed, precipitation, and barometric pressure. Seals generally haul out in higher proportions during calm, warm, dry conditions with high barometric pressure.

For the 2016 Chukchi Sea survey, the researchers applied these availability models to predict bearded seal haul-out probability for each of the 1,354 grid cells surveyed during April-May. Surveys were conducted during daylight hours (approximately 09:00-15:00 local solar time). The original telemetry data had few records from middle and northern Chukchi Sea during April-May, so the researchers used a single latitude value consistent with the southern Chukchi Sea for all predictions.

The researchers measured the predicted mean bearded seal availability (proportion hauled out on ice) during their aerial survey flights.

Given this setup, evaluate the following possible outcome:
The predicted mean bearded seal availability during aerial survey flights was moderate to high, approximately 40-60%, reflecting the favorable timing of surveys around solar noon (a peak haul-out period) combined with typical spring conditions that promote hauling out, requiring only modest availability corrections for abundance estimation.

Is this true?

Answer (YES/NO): NO